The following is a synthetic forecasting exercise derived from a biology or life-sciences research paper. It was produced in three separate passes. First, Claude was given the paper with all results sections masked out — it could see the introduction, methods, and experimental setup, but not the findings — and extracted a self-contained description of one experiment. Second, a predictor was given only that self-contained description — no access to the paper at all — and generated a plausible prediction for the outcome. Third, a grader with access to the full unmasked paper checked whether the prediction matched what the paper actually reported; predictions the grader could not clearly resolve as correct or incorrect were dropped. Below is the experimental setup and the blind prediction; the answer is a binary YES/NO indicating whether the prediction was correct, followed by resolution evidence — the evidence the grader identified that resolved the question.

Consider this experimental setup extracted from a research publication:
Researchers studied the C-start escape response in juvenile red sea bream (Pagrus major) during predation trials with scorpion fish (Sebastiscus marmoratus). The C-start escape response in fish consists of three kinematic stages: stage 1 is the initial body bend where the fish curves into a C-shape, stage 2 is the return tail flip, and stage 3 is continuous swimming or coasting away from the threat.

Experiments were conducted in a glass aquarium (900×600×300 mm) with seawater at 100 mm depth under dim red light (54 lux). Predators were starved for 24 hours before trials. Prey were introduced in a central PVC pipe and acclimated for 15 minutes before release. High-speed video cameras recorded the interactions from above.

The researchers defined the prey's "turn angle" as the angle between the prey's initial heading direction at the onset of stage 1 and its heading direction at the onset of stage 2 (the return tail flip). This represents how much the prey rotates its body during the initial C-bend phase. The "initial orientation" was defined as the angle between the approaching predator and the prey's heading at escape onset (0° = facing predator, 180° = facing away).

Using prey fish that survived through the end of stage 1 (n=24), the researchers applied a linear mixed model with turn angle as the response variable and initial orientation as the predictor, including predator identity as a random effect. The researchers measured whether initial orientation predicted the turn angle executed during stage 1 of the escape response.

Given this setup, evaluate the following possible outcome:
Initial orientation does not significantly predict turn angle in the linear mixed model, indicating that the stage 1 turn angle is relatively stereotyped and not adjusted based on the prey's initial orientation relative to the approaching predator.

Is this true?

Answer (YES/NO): NO